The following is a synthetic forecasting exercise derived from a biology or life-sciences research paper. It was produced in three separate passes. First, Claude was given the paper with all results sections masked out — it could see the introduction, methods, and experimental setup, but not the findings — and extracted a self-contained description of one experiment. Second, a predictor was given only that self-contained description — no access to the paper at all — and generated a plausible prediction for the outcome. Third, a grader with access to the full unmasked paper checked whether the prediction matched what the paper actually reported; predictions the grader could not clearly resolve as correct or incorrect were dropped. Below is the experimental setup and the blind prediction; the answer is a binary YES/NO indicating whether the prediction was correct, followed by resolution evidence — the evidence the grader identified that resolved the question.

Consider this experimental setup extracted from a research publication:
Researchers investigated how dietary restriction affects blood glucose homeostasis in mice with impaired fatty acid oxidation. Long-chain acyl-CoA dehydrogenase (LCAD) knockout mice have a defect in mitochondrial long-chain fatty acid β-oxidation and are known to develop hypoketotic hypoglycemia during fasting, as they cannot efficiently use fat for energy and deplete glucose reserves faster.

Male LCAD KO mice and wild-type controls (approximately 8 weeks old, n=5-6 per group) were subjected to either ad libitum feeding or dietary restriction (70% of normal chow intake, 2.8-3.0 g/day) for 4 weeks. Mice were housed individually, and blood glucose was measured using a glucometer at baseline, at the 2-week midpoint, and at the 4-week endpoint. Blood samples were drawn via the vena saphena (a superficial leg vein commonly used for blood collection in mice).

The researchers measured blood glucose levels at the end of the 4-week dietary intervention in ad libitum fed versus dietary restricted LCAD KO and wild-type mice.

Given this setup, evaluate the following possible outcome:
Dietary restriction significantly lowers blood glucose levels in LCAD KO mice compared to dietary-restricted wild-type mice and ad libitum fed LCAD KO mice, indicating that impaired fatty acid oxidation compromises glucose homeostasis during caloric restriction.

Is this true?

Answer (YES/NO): YES